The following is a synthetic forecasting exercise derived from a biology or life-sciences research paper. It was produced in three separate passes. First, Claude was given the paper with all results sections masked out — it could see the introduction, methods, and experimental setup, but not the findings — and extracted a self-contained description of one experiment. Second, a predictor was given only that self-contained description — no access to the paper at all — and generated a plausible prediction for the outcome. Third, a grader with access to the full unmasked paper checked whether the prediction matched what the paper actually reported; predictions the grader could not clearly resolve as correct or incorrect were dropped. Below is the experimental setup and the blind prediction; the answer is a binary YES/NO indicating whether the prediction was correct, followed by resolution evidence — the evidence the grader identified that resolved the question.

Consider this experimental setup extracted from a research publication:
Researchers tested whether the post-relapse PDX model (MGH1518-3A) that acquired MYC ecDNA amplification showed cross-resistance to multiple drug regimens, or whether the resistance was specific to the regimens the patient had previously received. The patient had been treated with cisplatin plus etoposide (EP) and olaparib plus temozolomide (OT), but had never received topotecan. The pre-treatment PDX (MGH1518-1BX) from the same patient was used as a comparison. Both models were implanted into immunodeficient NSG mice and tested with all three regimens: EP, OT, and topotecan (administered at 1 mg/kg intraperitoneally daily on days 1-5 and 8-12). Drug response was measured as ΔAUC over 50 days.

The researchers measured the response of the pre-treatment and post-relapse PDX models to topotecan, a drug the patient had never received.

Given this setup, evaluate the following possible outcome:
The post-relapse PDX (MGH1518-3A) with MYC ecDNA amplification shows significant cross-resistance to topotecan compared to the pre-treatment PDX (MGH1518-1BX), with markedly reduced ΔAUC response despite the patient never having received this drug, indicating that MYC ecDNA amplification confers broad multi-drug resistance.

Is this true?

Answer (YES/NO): YES